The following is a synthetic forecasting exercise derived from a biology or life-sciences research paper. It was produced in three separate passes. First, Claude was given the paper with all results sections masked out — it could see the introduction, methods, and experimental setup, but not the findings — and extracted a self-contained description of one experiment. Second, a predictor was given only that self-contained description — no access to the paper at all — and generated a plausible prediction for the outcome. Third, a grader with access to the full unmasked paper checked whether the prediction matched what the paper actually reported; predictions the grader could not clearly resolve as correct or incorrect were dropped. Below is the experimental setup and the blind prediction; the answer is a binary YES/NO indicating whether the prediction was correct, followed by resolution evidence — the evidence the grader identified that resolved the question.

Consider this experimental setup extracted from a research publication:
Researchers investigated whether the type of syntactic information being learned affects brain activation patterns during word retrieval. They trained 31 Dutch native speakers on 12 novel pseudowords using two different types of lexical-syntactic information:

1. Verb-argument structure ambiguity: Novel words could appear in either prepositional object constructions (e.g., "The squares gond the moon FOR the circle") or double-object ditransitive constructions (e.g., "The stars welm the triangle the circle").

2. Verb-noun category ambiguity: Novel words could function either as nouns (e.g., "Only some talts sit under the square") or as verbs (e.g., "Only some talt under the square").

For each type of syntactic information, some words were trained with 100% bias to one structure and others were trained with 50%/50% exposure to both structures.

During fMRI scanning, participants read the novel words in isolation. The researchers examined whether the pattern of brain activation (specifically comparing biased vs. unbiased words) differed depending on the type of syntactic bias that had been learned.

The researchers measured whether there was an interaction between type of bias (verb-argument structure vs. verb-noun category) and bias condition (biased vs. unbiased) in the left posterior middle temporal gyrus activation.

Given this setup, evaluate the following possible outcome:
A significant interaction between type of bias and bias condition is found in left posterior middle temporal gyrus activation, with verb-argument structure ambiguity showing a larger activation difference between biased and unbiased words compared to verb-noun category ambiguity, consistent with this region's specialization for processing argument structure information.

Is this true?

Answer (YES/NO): NO